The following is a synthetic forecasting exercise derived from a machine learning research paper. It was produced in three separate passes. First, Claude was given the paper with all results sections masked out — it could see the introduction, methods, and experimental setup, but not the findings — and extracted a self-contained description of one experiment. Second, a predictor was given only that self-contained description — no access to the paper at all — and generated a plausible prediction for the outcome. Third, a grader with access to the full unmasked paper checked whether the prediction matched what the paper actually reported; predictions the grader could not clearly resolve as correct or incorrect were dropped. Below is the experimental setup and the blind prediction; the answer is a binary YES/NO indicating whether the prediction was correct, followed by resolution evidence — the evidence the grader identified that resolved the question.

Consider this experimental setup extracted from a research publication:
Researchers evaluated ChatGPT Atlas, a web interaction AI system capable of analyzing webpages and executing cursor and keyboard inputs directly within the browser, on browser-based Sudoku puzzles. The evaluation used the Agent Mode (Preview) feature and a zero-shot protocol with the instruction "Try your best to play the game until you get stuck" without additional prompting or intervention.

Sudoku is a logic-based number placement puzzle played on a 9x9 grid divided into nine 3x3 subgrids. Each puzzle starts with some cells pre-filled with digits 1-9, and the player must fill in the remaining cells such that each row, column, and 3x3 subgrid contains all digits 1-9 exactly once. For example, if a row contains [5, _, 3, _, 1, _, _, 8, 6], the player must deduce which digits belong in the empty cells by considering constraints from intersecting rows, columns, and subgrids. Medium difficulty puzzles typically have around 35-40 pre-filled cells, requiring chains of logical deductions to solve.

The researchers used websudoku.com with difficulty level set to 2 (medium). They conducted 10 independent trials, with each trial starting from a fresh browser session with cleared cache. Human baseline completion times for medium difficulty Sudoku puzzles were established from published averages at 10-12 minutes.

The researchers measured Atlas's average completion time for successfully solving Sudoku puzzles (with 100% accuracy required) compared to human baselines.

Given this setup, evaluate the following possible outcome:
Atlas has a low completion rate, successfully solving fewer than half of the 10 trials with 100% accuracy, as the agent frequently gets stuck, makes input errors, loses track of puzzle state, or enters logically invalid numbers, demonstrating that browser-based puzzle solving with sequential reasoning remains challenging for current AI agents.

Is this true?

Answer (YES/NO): NO